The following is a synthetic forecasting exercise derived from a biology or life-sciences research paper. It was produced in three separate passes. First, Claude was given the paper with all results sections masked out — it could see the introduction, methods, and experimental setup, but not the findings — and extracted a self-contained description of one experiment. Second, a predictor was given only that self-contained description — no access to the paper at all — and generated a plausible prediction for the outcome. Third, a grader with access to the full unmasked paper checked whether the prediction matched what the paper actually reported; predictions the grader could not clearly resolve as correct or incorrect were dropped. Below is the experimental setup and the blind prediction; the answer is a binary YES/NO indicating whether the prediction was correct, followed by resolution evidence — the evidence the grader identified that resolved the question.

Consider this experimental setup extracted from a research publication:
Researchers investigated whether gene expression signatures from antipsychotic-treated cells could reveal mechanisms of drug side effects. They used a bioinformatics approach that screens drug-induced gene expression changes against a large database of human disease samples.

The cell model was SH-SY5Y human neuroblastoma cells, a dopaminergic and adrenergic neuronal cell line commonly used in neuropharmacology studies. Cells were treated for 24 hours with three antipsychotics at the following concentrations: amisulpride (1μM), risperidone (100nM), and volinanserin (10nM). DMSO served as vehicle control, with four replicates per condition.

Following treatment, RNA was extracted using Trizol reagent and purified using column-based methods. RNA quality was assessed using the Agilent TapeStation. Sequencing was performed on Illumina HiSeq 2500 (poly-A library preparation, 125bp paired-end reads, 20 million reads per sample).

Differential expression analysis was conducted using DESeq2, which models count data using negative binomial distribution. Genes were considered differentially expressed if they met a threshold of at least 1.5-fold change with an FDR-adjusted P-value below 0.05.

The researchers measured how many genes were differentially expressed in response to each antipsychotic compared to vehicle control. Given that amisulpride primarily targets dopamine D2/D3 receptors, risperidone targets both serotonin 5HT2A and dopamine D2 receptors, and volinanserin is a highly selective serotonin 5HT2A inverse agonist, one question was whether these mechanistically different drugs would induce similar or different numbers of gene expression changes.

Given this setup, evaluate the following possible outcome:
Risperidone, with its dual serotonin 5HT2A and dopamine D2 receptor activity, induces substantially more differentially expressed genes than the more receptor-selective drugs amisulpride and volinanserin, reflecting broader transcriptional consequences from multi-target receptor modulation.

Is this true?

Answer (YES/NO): NO